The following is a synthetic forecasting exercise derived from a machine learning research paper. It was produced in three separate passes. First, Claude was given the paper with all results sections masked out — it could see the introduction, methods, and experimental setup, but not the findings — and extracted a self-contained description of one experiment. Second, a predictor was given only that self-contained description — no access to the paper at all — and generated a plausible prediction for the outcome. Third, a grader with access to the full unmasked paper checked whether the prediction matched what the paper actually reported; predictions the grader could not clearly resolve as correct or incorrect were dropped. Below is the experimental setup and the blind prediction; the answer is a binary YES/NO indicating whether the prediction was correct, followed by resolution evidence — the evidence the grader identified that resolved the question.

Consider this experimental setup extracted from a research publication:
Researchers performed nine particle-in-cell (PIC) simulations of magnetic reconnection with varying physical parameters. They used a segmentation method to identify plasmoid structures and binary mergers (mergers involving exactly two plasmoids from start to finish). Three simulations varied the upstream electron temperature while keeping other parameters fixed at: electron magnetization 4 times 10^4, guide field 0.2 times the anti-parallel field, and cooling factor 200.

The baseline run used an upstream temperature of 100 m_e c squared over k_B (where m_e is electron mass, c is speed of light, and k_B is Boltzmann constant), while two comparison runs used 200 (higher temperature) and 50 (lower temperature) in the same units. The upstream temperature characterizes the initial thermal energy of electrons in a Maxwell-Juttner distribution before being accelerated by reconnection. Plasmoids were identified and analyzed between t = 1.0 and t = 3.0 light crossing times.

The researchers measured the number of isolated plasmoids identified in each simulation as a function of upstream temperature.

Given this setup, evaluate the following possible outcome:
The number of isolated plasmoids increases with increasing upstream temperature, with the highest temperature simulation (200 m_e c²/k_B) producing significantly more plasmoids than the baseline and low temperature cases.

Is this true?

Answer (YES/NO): YES